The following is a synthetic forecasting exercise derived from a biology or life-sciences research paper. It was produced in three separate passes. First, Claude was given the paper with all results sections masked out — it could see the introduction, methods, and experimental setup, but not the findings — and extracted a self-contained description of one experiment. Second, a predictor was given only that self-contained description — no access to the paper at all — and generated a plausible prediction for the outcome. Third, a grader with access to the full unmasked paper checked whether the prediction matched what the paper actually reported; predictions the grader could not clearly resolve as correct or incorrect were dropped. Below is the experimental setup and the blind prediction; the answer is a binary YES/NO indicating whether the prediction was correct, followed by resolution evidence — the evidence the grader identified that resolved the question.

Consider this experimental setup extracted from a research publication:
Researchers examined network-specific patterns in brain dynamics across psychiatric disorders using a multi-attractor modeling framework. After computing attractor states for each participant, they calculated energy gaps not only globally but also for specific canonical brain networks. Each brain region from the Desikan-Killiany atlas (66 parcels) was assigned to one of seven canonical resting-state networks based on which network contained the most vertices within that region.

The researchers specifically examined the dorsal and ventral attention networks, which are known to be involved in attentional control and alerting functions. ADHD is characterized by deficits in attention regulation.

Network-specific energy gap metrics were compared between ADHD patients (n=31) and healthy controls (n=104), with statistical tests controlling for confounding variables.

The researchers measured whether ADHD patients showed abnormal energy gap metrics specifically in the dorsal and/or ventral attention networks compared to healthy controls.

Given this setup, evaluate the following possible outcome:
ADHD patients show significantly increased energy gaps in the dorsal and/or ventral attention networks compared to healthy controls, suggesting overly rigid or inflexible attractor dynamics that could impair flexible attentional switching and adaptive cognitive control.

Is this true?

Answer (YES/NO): NO